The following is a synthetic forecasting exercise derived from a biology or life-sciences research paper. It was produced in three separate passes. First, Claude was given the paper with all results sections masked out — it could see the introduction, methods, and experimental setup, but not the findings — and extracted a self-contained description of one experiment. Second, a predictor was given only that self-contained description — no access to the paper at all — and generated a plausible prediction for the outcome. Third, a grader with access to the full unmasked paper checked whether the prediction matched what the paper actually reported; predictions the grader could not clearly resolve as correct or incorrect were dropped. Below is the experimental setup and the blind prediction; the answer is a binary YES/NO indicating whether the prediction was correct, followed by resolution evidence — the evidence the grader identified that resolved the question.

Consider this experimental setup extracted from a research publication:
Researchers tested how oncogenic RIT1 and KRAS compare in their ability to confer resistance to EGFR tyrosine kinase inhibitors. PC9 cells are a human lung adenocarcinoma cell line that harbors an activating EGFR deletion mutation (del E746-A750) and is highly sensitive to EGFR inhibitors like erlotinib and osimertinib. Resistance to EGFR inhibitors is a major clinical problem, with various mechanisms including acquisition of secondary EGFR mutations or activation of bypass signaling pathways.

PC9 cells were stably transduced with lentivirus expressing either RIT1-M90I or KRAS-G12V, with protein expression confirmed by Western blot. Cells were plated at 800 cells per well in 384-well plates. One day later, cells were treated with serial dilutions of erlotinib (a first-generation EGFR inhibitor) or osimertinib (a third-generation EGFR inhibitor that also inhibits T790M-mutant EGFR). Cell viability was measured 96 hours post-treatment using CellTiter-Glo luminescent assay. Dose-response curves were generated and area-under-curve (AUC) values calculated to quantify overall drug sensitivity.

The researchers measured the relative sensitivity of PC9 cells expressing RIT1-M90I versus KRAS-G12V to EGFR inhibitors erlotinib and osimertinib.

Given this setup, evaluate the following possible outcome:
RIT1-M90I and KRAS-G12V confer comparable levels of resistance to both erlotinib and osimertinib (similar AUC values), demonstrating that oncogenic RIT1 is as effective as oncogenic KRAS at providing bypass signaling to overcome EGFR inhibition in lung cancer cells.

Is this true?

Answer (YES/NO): NO